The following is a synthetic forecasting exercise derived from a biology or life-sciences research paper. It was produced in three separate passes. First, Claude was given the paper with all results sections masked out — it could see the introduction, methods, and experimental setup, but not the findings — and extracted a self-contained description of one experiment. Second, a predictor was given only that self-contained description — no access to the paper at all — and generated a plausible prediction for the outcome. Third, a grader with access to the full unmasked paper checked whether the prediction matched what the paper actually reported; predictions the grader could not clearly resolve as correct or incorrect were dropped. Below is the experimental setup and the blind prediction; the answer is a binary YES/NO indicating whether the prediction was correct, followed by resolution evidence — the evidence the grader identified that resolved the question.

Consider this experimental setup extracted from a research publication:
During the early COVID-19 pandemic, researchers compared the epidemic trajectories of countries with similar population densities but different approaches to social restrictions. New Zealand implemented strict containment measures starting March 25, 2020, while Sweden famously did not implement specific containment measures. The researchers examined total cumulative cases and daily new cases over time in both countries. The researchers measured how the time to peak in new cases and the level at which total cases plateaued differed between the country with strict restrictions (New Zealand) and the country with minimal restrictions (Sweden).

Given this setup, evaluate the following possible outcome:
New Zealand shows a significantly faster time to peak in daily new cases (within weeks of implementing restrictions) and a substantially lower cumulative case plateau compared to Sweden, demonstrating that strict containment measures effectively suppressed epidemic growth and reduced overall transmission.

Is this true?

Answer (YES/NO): YES